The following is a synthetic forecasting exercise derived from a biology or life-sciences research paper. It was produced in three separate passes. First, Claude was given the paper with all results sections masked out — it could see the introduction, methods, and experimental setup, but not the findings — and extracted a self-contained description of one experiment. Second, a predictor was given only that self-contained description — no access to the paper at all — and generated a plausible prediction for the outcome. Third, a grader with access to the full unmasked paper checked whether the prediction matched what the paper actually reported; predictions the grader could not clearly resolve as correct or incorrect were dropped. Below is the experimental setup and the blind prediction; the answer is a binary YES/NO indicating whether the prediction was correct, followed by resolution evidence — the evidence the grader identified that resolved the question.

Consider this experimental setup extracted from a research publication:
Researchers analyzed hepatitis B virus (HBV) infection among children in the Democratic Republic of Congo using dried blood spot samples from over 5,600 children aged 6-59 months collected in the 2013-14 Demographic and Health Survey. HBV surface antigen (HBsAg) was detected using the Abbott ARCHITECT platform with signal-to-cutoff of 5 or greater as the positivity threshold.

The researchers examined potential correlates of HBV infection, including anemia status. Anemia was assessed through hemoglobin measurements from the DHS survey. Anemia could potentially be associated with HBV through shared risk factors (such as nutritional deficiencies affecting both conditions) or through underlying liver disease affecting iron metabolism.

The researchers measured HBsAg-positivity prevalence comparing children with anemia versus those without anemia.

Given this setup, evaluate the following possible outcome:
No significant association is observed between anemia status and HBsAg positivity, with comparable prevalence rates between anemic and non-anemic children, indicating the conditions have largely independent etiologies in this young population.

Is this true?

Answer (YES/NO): YES